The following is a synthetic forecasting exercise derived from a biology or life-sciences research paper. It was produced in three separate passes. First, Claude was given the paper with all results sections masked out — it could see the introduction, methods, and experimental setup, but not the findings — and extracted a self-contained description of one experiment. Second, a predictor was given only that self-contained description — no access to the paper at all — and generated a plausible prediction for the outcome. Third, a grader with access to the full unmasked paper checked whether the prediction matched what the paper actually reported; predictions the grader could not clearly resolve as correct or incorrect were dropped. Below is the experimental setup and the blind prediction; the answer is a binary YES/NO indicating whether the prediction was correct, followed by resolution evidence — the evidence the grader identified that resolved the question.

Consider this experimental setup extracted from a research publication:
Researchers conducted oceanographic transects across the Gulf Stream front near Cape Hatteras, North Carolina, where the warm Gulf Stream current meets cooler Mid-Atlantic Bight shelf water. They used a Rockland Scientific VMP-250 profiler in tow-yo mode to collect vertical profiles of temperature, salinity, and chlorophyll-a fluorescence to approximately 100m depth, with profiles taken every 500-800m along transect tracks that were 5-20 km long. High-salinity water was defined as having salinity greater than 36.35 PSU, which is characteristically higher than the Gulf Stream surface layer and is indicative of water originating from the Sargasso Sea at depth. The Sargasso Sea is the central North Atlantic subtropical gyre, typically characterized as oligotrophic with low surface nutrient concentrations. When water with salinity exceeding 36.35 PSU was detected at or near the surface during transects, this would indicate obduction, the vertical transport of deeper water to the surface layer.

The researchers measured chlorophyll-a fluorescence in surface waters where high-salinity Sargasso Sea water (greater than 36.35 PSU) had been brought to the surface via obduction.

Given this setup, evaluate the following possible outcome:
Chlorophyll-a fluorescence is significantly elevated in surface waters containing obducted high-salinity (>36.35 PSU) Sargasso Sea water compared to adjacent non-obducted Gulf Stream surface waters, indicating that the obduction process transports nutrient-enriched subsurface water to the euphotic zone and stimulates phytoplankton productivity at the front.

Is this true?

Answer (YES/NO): YES